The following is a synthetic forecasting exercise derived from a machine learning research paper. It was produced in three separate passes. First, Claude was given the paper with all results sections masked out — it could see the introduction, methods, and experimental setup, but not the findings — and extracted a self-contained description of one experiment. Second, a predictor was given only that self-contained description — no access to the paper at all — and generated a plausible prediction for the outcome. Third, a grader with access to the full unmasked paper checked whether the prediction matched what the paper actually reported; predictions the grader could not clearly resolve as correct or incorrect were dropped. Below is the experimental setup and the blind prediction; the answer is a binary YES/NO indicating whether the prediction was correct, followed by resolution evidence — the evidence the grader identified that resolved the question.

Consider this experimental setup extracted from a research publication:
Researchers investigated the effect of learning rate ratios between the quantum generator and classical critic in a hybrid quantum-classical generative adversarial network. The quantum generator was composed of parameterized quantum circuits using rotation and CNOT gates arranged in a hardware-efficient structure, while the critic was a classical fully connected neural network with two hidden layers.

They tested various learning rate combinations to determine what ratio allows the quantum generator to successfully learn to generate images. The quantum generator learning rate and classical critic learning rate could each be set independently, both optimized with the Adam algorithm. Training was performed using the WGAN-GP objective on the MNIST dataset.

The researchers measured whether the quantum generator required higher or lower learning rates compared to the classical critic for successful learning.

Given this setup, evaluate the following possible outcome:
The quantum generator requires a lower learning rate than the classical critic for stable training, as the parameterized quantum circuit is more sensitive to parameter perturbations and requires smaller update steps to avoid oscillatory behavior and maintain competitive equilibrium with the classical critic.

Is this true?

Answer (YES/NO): NO